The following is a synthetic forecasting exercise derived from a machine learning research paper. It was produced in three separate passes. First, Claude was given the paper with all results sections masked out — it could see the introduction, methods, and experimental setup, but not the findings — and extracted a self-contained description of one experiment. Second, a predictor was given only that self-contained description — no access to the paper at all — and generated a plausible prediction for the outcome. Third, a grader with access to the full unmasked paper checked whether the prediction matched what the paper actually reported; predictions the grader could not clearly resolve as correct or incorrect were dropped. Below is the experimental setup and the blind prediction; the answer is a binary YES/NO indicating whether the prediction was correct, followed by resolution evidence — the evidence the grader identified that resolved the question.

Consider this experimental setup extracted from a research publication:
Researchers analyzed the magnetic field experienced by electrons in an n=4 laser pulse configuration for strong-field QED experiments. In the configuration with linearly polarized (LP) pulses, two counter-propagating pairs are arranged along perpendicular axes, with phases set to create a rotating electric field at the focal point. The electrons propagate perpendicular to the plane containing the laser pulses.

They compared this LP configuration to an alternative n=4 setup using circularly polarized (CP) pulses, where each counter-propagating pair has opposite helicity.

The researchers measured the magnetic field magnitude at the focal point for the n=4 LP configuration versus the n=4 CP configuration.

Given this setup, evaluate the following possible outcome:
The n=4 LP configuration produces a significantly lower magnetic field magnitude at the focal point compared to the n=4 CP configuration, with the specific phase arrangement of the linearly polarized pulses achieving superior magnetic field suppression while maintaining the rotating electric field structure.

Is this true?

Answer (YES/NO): YES